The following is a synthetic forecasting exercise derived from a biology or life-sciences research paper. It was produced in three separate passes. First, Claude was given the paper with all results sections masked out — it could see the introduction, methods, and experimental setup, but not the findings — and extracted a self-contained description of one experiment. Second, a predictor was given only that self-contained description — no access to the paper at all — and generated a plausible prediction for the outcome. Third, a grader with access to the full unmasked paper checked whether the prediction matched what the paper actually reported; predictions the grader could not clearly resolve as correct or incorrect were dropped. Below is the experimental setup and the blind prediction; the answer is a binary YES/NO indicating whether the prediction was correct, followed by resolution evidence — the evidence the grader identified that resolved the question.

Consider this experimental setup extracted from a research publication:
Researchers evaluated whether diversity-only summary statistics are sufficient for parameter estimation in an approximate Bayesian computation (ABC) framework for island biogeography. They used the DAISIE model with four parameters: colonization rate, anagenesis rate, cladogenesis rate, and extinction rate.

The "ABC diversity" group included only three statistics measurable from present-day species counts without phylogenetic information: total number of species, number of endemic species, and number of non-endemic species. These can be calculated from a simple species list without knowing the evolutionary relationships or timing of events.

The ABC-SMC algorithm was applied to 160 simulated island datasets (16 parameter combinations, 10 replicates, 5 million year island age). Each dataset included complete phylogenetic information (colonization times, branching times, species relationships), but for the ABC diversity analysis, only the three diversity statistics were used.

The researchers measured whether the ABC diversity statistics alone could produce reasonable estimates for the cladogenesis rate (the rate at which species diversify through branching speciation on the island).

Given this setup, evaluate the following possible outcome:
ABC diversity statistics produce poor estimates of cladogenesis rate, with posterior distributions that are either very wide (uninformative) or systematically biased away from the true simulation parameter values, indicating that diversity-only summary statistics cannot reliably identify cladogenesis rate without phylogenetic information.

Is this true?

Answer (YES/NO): YES